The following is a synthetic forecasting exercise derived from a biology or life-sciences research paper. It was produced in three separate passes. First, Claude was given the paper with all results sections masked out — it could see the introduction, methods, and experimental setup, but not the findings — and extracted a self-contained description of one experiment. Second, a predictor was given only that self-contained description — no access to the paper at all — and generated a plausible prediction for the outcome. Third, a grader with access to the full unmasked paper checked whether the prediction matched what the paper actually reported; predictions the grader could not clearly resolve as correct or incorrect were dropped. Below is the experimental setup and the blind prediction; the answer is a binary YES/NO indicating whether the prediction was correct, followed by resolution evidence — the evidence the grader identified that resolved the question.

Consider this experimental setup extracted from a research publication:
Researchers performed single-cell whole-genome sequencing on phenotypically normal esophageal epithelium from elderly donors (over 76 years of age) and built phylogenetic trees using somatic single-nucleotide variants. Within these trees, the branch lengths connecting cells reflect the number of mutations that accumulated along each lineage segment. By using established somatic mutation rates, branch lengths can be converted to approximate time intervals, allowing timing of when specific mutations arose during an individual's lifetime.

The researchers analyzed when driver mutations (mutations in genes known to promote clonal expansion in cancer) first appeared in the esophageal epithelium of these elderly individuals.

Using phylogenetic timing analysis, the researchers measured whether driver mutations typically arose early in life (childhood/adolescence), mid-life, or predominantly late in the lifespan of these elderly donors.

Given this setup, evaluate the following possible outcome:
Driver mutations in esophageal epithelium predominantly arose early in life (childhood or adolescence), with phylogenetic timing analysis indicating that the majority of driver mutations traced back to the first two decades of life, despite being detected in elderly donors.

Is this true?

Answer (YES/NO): NO